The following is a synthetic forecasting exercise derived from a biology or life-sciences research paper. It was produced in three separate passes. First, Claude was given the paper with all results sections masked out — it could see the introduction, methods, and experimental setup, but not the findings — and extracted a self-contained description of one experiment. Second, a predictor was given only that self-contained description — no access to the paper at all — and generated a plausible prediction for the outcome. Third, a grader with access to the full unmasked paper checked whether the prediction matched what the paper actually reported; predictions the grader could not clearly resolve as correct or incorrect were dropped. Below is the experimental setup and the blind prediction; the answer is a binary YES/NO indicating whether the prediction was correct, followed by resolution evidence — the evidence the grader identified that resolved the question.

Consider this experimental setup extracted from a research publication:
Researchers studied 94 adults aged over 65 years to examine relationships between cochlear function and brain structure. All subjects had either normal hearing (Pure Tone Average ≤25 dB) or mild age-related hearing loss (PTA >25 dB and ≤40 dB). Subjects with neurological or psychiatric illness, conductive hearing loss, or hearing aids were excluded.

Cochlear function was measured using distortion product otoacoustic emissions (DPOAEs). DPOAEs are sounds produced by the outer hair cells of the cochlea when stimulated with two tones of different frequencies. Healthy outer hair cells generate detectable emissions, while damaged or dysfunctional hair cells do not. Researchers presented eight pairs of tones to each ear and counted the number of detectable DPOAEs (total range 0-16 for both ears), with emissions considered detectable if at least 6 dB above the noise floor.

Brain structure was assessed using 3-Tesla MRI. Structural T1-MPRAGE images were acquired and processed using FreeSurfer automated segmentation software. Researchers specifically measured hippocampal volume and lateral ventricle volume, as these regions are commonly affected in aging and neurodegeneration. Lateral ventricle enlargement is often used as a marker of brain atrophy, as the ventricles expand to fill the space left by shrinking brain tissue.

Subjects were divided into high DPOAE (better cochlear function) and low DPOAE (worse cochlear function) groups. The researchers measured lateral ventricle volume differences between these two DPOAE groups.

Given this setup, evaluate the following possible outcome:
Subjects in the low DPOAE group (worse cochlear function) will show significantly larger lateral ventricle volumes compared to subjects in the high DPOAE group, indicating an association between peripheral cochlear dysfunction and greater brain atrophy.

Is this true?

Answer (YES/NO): YES